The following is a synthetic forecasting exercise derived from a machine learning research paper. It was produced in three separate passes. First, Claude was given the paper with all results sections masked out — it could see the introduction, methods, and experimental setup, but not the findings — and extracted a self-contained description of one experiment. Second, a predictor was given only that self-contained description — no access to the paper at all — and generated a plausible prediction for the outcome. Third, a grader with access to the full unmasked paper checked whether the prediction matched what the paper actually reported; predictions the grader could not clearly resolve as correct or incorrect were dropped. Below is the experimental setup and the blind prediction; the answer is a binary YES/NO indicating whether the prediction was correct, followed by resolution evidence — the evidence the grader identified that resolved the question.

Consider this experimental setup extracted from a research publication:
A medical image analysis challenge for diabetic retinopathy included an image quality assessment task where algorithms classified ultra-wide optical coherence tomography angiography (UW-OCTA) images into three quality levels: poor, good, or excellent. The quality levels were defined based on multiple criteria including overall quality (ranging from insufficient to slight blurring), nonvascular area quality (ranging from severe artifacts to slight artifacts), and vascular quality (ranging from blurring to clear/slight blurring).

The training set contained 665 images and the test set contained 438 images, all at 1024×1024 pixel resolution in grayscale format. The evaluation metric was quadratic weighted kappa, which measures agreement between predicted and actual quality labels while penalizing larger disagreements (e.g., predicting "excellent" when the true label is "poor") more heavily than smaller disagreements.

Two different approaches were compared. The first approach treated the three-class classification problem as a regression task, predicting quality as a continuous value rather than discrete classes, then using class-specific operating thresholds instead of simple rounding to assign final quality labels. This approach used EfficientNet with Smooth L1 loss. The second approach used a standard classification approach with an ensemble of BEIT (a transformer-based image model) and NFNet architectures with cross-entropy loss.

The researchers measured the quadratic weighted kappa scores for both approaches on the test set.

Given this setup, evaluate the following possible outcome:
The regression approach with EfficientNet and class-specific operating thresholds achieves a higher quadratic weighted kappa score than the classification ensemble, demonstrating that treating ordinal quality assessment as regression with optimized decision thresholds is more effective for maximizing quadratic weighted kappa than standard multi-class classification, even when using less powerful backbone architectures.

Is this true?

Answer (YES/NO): YES